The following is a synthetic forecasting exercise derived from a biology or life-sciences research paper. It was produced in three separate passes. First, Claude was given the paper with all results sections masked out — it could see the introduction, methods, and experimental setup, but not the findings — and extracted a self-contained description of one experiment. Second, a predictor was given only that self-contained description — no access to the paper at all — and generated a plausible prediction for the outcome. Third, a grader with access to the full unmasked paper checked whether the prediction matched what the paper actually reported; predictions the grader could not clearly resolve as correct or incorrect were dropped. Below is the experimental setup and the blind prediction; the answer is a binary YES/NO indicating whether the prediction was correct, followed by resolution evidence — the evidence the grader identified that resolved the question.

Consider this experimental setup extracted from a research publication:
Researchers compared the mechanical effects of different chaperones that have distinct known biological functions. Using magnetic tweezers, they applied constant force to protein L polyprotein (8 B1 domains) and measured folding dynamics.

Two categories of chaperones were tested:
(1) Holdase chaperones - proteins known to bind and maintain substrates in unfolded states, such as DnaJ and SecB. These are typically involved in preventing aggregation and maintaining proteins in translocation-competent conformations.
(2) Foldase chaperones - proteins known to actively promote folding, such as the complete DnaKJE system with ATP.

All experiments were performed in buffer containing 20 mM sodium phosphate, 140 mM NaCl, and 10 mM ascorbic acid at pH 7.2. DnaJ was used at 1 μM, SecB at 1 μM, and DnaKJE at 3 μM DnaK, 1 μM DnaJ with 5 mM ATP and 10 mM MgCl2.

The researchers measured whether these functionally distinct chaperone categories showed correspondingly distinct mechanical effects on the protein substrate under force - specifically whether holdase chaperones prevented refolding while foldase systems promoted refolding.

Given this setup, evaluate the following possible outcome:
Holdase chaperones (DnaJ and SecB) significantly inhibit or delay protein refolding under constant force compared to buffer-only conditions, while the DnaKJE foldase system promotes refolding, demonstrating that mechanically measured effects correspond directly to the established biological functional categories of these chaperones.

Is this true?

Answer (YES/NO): NO